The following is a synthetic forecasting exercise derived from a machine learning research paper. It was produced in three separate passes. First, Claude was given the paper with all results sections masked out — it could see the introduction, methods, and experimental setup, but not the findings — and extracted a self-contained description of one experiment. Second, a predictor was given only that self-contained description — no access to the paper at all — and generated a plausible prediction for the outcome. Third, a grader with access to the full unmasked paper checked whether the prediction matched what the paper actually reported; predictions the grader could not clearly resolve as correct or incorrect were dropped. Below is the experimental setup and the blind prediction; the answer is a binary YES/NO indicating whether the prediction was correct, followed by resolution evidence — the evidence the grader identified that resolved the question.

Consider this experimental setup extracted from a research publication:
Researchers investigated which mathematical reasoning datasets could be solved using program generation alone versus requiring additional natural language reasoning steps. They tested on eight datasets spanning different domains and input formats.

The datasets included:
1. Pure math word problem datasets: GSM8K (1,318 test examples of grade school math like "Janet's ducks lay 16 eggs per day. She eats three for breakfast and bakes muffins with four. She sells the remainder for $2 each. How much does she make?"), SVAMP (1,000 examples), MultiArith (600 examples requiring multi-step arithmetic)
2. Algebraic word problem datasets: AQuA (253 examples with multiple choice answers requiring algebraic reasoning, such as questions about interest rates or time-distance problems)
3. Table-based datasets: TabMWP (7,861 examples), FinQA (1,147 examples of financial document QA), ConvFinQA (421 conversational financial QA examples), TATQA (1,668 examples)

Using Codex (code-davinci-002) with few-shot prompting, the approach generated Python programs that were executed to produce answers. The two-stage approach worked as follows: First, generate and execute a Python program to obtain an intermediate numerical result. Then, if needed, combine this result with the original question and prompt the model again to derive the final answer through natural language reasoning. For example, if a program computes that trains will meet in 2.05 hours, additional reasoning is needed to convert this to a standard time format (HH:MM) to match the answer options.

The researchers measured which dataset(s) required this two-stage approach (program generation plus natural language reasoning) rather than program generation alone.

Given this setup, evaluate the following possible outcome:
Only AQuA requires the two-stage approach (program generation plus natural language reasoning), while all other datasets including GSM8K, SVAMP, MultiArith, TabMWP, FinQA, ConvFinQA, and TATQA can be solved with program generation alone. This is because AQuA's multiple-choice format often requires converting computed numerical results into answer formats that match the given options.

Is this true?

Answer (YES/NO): YES